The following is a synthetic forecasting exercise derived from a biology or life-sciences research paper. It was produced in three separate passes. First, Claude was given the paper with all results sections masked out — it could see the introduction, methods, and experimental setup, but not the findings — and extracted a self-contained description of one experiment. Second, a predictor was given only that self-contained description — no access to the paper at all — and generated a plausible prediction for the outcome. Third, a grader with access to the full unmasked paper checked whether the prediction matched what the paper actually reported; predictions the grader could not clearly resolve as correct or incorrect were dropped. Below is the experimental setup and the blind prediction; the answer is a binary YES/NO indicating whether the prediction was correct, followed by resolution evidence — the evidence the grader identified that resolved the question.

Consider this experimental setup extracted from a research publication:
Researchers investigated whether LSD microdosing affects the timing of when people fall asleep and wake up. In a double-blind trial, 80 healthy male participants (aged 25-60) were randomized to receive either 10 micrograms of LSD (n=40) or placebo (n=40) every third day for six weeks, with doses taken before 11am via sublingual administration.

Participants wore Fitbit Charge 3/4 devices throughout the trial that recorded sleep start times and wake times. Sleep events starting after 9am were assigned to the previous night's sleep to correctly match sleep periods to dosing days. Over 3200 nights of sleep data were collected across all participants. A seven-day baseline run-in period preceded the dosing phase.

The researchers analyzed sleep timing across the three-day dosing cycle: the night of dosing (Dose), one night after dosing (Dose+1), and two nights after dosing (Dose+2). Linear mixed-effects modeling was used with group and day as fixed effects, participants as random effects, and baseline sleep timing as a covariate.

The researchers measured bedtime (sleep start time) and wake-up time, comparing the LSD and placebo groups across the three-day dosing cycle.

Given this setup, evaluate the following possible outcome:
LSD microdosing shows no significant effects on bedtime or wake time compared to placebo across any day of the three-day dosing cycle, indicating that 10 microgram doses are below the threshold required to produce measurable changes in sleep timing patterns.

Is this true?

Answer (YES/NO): NO